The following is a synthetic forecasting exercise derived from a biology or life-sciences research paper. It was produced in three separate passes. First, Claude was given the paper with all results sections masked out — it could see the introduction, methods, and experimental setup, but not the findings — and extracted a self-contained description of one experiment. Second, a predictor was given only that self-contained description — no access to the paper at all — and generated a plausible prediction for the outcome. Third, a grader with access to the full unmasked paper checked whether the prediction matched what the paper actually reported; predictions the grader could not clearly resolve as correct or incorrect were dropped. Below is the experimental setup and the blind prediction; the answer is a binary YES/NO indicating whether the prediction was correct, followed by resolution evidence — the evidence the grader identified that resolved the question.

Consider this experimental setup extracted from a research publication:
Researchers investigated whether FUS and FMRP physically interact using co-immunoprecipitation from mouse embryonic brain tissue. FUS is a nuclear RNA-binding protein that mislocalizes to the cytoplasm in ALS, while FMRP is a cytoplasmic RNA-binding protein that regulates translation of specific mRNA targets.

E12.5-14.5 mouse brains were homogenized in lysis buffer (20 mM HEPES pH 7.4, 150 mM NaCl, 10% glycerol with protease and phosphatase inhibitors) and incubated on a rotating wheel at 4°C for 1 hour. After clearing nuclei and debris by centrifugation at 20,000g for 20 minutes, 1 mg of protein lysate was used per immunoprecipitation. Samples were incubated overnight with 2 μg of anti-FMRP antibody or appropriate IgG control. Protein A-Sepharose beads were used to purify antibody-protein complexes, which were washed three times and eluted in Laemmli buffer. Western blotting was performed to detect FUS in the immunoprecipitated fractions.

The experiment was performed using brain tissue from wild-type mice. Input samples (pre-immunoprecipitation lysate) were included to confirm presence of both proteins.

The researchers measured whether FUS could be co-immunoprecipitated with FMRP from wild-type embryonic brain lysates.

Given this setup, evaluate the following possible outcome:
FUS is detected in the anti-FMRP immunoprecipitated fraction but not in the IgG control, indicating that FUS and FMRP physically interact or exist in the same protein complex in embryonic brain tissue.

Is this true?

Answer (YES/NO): YES